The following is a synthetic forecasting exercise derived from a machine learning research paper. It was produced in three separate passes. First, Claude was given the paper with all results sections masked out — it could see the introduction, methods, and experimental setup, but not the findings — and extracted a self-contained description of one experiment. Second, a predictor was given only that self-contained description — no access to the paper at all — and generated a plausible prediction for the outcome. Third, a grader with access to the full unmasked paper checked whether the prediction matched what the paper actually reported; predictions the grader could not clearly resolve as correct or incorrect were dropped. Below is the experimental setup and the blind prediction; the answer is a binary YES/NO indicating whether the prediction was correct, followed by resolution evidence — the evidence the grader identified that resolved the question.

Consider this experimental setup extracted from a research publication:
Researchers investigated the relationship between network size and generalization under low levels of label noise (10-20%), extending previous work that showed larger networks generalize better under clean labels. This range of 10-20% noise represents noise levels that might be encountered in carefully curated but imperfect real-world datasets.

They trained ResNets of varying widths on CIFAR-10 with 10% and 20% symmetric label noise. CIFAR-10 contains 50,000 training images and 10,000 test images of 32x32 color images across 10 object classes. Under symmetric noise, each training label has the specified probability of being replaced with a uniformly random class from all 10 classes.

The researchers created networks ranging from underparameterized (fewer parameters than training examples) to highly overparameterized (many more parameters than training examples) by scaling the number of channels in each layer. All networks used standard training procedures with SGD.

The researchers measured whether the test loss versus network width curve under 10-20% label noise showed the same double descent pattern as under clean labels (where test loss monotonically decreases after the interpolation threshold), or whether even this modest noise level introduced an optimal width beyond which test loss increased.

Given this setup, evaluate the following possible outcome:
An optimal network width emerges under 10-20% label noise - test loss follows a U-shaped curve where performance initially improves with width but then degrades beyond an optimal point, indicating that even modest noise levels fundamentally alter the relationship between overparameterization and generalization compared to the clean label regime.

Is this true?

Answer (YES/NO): NO